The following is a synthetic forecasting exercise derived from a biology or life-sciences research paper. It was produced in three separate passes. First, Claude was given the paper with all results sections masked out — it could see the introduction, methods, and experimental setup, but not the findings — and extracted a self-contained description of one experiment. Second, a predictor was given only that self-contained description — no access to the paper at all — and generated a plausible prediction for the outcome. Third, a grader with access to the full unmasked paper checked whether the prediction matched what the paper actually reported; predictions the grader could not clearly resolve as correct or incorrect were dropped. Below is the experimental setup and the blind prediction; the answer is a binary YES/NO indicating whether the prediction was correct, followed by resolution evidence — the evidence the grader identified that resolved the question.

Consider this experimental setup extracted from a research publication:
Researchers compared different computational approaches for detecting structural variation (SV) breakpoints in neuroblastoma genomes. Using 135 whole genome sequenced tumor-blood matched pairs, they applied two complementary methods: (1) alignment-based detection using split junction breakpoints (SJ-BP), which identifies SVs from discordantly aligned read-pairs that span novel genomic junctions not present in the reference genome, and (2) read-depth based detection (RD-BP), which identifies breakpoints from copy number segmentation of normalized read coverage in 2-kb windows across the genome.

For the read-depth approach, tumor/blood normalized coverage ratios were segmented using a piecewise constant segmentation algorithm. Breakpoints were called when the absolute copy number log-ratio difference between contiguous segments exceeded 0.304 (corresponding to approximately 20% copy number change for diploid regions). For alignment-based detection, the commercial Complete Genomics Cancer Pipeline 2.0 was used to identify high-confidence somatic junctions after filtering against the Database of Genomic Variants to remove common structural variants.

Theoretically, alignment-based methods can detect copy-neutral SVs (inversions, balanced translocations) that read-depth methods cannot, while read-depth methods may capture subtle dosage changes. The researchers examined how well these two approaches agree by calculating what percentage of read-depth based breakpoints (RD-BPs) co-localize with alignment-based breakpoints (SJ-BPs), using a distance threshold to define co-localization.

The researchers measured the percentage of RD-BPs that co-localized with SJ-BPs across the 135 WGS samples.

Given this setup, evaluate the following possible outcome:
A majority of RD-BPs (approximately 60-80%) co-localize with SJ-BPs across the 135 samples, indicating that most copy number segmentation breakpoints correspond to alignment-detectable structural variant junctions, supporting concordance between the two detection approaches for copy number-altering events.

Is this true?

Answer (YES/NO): YES